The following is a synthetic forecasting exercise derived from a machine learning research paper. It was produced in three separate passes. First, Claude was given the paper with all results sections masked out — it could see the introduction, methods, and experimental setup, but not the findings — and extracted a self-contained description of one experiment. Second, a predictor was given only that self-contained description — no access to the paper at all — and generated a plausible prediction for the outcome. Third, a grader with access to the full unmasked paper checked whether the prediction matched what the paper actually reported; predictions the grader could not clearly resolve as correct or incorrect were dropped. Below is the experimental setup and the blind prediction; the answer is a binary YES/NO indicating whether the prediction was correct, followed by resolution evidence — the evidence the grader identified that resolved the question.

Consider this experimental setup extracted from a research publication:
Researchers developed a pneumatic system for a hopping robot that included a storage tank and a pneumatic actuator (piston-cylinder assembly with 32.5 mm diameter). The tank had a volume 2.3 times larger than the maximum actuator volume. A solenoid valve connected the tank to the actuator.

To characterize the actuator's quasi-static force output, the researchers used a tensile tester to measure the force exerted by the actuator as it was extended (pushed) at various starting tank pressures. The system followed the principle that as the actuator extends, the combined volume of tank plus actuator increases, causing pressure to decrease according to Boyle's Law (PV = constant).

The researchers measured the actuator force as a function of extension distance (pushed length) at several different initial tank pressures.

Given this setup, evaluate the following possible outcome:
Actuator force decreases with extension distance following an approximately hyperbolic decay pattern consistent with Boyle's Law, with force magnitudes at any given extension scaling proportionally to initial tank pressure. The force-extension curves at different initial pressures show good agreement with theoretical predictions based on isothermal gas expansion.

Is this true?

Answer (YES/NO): YES